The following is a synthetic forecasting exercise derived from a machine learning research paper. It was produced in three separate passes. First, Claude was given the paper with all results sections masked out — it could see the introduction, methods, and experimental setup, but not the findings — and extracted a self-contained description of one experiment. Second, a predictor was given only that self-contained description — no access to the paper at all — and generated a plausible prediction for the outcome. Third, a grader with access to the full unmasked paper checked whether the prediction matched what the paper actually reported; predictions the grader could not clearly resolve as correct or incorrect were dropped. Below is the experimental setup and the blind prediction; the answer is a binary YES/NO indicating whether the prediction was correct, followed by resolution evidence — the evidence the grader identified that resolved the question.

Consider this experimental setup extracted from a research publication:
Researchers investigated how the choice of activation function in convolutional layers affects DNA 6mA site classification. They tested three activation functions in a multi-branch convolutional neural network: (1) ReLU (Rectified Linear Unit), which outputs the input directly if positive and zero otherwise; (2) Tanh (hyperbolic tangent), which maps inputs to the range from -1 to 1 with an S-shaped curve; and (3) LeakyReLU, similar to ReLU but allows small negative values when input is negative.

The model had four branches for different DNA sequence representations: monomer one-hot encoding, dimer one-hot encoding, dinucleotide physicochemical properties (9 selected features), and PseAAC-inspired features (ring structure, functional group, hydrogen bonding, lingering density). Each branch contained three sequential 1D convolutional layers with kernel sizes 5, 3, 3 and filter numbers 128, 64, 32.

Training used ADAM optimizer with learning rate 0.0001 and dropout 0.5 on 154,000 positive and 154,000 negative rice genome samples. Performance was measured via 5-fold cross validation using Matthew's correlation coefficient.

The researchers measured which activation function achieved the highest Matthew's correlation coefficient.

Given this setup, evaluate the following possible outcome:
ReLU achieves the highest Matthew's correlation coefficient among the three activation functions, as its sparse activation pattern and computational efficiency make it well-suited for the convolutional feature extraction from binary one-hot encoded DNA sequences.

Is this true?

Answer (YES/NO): YES